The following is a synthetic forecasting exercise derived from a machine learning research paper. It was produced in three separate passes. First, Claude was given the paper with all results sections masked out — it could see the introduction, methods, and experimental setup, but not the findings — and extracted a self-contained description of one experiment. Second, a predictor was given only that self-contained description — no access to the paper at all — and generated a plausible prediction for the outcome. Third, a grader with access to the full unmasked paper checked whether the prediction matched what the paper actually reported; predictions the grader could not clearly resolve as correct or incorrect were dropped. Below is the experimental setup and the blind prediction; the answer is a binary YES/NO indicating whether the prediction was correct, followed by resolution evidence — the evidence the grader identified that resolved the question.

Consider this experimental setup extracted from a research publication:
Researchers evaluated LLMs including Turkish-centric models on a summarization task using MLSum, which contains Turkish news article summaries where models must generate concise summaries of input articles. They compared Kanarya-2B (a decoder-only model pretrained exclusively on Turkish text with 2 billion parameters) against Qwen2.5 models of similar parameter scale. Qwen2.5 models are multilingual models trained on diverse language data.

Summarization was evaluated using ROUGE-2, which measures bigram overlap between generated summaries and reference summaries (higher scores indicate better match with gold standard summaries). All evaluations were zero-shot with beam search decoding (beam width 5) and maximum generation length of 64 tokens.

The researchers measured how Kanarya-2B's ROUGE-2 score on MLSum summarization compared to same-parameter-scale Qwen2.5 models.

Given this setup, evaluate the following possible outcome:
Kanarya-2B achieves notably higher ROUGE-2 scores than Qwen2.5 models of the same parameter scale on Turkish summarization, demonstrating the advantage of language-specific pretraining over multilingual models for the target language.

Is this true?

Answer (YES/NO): NO